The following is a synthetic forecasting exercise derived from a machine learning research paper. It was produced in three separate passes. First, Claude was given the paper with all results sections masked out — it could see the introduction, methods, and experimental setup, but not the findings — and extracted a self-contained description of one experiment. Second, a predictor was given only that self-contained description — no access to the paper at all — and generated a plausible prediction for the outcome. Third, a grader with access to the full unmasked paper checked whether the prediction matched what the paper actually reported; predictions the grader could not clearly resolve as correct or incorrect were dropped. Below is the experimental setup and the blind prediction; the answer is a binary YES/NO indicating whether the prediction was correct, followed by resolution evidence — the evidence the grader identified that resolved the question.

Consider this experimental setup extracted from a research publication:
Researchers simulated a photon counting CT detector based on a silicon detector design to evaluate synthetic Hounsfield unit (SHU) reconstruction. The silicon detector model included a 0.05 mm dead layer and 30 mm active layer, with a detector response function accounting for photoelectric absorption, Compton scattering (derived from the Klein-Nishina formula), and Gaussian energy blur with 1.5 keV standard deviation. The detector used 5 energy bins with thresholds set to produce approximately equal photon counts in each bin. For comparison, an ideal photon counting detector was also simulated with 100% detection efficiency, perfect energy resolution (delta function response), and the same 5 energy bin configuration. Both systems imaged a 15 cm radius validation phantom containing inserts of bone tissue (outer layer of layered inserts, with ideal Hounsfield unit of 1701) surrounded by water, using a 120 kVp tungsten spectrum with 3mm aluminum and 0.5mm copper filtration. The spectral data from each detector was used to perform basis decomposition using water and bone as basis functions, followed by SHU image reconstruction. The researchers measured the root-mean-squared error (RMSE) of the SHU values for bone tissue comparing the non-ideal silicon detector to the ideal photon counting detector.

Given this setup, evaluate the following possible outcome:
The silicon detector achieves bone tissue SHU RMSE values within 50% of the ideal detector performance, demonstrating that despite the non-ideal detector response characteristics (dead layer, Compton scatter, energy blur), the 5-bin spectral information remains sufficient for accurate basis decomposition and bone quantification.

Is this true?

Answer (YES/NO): NO